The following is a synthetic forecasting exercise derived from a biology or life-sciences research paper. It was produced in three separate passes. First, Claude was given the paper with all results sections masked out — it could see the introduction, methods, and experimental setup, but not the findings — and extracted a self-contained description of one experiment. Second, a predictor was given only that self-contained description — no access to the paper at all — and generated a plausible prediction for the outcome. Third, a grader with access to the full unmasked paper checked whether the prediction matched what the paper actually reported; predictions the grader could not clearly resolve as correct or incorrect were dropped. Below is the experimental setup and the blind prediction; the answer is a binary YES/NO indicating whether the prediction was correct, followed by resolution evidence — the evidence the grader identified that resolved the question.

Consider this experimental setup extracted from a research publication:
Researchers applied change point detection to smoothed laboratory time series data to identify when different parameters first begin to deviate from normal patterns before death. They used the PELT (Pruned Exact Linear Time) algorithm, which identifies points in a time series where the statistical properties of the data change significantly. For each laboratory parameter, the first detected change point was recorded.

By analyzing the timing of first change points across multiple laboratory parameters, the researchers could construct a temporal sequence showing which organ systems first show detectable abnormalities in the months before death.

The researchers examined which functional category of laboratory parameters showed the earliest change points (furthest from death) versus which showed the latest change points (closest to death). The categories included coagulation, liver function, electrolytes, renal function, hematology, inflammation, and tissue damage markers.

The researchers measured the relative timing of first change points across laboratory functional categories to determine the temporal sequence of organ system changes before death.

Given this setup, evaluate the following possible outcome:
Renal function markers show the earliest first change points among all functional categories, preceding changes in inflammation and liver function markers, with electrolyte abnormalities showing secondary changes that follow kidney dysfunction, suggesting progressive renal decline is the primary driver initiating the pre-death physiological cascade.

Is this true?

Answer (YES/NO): NO